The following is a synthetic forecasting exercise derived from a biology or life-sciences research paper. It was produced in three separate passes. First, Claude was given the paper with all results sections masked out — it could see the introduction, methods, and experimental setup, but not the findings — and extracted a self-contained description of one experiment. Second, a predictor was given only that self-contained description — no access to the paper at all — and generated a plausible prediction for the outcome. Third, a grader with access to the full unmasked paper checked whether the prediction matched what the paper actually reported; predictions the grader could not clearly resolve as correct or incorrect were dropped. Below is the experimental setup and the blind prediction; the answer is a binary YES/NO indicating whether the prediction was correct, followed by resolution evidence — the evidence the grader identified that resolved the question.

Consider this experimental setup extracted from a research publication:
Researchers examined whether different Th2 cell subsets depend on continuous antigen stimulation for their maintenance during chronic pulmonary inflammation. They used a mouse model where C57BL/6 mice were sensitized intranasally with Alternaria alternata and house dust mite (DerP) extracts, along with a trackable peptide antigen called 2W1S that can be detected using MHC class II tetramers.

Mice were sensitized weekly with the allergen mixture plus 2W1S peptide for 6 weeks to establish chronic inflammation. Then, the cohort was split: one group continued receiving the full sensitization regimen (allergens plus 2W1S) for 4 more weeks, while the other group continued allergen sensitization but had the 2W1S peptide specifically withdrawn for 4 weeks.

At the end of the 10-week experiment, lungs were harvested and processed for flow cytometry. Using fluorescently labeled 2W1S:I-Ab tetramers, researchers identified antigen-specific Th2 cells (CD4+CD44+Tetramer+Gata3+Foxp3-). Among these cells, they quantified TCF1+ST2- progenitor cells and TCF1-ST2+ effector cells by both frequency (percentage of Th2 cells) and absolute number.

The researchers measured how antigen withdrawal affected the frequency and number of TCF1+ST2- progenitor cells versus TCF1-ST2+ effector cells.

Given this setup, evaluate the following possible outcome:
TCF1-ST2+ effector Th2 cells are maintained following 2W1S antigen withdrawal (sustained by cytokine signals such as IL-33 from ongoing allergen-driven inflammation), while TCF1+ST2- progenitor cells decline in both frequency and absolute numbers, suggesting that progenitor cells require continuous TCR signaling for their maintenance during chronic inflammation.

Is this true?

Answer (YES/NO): NO